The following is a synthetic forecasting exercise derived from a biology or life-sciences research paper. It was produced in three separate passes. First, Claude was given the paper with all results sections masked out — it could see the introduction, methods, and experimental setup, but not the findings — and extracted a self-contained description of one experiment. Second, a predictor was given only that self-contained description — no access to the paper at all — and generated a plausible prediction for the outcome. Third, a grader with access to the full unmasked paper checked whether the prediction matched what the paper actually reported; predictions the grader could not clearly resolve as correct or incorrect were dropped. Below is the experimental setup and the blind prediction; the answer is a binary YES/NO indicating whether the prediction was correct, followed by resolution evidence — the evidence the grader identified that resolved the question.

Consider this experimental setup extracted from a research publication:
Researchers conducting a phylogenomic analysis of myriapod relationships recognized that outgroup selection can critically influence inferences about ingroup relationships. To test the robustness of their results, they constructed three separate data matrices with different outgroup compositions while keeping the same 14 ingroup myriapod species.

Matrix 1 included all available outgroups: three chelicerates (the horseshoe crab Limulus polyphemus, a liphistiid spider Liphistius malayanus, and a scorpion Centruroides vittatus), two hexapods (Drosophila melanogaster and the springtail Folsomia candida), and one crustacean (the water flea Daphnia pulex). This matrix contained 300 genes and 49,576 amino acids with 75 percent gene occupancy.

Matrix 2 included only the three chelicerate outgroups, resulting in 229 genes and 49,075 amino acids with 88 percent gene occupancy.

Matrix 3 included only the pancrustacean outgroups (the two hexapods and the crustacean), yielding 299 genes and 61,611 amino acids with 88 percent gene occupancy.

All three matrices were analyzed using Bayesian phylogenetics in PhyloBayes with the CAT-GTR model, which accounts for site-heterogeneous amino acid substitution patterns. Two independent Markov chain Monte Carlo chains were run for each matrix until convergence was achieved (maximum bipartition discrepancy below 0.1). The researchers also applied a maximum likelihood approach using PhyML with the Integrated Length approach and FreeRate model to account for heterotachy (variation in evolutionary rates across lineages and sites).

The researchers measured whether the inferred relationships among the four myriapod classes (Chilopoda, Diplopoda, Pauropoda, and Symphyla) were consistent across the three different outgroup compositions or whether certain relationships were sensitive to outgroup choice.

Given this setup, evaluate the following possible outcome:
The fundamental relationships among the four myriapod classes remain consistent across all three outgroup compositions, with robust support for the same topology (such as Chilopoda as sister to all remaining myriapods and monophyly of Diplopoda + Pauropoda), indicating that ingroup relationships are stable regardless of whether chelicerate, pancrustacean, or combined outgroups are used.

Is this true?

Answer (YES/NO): NO